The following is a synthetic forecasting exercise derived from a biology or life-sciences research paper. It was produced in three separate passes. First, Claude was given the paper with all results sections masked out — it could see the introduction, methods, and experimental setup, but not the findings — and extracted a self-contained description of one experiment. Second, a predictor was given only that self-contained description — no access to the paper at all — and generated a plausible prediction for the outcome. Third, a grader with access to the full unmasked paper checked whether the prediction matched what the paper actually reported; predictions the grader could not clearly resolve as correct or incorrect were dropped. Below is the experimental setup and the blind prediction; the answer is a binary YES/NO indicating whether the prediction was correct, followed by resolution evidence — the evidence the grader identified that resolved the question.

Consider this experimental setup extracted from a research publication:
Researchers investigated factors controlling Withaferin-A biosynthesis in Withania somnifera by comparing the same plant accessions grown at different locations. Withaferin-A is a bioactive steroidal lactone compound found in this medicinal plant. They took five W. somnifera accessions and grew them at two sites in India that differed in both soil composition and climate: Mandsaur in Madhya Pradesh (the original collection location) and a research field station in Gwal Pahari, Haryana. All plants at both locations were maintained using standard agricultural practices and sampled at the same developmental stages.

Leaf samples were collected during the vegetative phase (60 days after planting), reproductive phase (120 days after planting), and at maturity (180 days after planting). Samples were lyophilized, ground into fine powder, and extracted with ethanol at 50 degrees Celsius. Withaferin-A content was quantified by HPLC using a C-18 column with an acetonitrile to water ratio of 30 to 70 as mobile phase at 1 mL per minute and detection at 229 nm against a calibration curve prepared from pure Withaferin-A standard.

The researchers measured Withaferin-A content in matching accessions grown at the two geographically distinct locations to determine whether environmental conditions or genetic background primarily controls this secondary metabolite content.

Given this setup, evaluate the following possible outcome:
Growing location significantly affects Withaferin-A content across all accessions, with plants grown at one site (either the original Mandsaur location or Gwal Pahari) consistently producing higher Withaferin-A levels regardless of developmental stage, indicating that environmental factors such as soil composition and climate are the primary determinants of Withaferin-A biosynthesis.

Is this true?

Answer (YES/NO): NO